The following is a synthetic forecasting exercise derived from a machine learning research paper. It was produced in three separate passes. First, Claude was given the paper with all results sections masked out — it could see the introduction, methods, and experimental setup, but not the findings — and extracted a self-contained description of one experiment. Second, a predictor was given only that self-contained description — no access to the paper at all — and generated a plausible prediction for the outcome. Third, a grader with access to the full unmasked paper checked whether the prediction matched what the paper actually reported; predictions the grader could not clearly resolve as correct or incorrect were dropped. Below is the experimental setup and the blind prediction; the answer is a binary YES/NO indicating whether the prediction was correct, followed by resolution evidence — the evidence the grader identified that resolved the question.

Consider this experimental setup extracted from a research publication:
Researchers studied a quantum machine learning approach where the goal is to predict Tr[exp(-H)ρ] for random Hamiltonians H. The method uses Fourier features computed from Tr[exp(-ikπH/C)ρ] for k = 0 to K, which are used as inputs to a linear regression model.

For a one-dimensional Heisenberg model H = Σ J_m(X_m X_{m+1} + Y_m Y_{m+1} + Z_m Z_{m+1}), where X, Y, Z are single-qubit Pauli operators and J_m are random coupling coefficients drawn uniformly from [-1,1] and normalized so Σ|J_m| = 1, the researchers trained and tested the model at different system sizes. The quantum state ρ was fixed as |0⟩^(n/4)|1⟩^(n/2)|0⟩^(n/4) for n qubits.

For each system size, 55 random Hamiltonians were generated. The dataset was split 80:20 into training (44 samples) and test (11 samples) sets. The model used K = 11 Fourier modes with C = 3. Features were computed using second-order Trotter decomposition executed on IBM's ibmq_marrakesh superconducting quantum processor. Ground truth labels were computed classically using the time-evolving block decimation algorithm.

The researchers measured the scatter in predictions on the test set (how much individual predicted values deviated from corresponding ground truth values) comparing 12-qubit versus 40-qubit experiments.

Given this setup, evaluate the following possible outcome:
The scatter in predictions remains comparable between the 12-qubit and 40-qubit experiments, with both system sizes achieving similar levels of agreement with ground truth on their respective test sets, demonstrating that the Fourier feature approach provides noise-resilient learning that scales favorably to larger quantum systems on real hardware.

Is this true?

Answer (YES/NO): NO